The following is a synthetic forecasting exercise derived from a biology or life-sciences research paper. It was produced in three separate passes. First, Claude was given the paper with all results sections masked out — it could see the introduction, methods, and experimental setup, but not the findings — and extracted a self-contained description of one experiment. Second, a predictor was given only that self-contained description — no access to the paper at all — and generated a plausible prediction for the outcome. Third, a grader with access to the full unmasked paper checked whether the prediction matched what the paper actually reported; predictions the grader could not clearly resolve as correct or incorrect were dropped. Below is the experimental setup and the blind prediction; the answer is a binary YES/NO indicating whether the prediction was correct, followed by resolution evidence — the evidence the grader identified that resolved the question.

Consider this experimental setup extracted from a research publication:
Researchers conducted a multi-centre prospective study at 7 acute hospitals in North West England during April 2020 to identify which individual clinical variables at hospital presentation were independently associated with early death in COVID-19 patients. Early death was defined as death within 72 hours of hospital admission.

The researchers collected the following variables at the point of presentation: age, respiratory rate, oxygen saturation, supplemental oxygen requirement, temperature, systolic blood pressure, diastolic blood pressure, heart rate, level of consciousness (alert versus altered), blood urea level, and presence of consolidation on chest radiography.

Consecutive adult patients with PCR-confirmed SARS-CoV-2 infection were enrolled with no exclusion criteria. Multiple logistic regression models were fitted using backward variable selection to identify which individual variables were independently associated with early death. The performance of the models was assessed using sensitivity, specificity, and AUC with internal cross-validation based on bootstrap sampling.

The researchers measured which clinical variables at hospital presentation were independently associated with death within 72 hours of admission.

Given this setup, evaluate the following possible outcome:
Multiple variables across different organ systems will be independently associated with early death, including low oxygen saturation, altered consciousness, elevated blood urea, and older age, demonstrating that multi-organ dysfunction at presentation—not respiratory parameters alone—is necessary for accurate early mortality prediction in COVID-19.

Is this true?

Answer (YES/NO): NO